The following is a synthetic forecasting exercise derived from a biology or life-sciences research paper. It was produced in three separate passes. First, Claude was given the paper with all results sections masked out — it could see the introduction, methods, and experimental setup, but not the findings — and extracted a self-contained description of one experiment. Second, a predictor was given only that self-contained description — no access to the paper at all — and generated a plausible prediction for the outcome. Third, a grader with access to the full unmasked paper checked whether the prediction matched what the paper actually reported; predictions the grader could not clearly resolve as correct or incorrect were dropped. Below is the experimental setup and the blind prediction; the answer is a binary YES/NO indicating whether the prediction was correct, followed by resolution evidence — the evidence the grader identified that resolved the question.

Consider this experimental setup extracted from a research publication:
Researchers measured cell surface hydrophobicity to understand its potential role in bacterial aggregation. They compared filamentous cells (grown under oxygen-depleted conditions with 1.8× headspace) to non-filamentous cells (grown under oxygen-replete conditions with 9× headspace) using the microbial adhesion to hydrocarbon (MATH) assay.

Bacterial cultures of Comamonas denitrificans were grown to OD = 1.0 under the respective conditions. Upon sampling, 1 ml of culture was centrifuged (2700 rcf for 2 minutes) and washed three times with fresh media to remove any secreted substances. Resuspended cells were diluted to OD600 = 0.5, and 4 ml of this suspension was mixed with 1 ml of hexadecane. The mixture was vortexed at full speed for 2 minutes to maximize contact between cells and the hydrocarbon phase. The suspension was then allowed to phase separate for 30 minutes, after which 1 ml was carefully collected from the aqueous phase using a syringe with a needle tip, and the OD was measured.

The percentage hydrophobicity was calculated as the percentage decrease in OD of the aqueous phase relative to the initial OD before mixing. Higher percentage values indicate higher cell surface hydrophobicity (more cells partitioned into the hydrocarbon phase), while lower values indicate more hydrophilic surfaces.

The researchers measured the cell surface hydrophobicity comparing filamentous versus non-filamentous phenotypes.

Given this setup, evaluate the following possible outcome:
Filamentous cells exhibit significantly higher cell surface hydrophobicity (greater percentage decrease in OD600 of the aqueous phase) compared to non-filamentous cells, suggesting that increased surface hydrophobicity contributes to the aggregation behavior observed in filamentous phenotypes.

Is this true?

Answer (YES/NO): NO